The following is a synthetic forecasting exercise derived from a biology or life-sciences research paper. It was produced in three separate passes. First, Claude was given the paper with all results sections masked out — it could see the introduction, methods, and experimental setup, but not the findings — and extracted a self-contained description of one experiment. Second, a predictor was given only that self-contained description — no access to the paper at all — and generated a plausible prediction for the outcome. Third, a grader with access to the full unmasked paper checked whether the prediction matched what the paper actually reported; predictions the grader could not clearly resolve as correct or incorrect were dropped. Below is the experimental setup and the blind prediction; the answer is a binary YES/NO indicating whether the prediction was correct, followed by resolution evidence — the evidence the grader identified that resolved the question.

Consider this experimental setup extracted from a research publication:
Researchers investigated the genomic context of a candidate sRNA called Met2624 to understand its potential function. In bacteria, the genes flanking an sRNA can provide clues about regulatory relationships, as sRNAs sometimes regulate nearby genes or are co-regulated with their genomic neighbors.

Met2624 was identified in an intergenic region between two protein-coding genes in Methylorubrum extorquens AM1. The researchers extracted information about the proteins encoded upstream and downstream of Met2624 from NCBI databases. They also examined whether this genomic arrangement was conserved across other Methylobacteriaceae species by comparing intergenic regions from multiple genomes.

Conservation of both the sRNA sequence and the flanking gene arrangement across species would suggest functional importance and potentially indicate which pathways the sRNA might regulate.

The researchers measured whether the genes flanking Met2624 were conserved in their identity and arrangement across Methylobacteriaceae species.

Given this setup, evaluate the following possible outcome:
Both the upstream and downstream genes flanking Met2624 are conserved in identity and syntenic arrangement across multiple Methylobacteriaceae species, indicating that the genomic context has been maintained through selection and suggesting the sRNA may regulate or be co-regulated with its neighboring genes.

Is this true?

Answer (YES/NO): NO